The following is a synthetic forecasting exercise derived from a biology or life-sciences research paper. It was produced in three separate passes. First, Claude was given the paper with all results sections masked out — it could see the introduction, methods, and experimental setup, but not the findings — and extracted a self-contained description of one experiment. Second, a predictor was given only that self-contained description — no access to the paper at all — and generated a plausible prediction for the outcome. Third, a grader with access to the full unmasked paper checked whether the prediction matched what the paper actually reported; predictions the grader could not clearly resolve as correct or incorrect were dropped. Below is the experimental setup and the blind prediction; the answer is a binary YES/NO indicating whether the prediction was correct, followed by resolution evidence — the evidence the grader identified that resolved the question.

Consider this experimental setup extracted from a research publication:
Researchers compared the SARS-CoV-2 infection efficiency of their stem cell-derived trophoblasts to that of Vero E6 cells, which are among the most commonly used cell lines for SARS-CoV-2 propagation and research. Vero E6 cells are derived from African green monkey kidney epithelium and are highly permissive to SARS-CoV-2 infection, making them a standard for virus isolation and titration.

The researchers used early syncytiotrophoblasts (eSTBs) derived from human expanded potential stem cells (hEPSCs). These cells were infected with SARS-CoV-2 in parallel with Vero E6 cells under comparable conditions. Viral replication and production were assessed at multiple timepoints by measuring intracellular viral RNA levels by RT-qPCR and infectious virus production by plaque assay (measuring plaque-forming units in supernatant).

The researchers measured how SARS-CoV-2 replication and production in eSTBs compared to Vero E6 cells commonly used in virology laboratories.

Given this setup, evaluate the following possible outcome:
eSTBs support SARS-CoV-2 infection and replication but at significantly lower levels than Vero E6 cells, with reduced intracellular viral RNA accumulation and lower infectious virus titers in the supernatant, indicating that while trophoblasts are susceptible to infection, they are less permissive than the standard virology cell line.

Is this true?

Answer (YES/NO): NO